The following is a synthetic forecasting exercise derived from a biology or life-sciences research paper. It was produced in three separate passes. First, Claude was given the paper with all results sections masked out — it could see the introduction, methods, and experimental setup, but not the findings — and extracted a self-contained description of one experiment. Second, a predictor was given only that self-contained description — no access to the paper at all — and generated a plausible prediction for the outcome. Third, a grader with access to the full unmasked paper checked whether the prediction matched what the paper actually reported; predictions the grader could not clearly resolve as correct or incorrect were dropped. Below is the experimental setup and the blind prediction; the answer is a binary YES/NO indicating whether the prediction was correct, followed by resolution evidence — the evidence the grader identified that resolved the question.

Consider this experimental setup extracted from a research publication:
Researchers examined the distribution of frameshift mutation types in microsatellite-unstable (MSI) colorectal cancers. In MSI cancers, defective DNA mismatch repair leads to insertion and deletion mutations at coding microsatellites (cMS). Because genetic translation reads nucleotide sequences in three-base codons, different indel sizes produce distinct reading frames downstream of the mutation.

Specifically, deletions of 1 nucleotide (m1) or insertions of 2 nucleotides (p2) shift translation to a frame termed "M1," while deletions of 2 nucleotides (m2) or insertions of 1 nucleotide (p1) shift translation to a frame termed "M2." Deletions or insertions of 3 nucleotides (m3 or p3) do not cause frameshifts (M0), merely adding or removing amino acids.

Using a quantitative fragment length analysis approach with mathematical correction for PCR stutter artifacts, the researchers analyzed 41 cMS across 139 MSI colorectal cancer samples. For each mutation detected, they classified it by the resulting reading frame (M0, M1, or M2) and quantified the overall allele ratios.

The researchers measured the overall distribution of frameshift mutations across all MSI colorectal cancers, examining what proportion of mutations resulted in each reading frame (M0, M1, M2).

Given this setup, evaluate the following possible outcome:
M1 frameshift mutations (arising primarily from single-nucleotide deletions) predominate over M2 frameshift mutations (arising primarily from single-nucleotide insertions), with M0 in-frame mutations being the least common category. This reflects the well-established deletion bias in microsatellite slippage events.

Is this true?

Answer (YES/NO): YES